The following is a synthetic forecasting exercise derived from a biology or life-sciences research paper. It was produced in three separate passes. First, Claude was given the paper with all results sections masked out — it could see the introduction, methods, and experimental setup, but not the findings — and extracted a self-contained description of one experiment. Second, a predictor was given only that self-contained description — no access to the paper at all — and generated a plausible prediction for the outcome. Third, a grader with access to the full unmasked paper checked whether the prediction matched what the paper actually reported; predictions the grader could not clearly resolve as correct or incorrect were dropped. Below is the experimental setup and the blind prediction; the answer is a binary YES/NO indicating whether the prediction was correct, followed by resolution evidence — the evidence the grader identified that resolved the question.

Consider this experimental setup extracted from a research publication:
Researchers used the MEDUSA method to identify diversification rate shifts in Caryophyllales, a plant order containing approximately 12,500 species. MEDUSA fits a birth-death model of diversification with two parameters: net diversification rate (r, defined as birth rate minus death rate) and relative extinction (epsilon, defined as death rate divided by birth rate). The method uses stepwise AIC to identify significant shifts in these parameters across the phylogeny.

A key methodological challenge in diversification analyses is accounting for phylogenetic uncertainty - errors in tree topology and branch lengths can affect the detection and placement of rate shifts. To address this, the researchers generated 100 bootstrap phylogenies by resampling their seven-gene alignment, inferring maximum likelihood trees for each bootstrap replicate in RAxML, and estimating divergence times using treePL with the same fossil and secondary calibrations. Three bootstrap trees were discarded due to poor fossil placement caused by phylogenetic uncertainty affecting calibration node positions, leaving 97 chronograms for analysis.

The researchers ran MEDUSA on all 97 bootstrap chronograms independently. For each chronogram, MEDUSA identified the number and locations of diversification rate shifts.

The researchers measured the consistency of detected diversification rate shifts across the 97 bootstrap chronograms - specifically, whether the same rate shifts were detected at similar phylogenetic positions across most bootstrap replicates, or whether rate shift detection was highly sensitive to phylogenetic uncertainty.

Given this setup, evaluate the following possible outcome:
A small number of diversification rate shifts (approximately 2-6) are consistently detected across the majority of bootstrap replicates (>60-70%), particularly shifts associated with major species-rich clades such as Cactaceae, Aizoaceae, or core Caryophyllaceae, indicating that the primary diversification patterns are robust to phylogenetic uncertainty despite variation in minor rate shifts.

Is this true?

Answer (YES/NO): NO